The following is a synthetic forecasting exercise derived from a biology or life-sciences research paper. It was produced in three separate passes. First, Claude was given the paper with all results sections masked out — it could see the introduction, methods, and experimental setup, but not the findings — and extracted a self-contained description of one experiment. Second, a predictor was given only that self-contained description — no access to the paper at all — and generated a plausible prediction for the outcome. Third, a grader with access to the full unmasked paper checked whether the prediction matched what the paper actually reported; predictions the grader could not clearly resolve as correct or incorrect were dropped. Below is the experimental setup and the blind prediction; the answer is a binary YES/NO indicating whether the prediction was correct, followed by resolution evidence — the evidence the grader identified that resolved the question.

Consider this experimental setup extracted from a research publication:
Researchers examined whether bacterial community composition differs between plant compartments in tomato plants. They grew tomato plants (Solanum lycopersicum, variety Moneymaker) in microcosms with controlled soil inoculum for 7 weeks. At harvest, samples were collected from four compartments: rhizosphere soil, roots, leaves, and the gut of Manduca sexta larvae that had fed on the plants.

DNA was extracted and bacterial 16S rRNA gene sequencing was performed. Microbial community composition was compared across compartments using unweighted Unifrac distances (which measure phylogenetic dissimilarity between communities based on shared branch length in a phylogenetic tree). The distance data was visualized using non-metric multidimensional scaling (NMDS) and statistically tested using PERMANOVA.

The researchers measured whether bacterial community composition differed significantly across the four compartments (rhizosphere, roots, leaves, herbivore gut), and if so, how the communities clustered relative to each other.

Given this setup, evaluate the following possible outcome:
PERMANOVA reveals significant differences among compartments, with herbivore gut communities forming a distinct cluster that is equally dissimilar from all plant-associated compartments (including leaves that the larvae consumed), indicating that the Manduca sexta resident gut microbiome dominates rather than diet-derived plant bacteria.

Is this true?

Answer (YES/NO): NO